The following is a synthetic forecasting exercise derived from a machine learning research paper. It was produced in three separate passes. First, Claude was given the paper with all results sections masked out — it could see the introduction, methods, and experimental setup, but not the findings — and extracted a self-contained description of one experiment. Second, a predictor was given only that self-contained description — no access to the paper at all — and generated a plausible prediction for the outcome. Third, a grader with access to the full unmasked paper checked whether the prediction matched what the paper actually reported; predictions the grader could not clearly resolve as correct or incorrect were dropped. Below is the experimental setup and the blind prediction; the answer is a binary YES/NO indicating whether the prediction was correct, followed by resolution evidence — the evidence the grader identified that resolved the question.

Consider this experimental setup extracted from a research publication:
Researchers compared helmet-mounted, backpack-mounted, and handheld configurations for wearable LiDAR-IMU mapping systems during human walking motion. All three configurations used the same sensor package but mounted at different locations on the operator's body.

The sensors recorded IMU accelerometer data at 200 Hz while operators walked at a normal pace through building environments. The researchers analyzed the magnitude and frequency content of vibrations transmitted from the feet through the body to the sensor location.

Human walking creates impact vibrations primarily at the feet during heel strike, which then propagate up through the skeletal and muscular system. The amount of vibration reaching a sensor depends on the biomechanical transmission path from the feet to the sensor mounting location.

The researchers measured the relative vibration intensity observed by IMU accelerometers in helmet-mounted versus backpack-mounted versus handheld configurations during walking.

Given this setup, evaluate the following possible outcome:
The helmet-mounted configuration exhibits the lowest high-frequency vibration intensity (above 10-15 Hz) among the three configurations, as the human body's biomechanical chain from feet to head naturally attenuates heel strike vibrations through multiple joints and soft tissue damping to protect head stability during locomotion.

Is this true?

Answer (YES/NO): NO